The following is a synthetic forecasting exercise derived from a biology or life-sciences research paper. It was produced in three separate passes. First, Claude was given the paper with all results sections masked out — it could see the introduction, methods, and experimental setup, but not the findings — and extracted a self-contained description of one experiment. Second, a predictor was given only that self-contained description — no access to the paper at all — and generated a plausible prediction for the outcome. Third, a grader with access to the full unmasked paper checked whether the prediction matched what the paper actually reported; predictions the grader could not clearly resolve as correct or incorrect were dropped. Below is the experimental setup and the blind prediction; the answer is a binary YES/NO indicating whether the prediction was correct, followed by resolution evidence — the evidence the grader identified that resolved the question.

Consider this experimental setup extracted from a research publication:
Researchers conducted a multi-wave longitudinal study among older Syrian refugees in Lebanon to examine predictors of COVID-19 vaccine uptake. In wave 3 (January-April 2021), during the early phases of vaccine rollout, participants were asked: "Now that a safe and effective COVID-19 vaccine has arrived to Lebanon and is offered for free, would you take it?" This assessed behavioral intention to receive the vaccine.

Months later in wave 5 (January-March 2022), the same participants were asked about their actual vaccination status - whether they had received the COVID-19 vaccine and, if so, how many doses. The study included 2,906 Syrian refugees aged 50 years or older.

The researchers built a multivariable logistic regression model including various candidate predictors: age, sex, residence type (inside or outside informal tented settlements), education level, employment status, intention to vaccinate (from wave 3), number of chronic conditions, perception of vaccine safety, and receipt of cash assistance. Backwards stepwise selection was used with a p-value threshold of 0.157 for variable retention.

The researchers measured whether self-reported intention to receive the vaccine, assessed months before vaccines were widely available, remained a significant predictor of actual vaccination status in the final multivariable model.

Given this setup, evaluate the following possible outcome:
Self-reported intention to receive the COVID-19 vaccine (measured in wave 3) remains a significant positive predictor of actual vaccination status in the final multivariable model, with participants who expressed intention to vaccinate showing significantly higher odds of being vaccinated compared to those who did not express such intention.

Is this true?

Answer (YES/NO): YES